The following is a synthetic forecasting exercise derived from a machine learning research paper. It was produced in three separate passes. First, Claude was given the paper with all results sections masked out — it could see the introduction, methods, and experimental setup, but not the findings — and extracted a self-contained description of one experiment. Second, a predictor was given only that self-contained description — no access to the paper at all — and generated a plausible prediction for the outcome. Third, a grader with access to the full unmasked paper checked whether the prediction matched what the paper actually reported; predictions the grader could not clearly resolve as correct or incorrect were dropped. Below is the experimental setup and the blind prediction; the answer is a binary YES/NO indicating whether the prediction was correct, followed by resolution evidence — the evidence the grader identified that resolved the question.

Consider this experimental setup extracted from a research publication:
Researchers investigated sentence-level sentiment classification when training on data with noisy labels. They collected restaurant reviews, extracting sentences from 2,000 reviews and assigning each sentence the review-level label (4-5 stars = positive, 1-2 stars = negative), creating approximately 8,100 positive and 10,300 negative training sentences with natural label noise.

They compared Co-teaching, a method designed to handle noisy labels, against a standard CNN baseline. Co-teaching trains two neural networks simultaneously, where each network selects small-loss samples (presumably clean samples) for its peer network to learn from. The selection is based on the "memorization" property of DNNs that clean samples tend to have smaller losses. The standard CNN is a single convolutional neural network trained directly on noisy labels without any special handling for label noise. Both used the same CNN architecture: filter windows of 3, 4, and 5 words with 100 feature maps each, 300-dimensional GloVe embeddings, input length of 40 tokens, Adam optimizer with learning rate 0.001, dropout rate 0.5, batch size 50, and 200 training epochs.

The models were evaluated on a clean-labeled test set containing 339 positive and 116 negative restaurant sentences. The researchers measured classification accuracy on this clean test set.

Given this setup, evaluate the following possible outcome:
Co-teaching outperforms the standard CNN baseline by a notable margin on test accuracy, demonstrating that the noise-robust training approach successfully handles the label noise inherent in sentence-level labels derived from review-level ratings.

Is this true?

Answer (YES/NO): NO